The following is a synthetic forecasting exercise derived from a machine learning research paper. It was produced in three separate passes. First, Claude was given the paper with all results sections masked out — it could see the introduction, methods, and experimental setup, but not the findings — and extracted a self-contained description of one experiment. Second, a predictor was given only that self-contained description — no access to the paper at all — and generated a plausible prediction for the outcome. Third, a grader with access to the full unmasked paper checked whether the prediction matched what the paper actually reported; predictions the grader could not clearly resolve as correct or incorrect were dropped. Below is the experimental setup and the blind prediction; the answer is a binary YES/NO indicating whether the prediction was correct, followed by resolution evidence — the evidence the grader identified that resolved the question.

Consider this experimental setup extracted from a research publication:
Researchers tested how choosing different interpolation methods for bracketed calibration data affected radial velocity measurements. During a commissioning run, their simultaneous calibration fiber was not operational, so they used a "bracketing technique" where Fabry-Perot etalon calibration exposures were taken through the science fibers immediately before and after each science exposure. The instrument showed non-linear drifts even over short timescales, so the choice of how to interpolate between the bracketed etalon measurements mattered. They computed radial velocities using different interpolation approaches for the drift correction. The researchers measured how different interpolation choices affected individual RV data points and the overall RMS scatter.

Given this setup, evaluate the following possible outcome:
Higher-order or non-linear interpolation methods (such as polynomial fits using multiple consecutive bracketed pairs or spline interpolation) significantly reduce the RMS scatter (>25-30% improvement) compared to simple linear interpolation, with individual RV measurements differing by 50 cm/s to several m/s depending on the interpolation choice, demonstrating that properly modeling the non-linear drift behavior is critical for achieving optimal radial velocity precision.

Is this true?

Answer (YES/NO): NO